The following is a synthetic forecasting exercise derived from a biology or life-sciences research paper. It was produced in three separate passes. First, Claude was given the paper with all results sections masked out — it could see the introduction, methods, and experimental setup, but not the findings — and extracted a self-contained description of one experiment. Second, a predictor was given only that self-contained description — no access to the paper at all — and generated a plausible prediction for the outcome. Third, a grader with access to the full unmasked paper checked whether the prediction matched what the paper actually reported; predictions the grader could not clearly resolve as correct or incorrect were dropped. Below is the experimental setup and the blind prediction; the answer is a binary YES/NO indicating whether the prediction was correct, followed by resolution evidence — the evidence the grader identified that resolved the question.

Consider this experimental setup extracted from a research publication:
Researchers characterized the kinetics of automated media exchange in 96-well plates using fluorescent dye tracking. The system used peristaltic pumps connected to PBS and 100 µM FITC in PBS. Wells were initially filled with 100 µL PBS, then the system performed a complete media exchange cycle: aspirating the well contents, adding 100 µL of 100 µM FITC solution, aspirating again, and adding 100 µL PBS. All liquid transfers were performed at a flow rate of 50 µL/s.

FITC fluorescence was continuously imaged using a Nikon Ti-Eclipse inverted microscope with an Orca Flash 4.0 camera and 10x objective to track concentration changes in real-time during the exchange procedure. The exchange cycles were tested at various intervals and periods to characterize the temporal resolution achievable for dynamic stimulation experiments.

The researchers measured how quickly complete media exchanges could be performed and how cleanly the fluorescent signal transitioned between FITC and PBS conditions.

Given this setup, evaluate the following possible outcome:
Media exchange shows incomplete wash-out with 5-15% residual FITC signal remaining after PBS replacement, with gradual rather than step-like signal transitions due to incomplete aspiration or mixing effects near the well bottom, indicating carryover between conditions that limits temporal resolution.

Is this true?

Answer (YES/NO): NO